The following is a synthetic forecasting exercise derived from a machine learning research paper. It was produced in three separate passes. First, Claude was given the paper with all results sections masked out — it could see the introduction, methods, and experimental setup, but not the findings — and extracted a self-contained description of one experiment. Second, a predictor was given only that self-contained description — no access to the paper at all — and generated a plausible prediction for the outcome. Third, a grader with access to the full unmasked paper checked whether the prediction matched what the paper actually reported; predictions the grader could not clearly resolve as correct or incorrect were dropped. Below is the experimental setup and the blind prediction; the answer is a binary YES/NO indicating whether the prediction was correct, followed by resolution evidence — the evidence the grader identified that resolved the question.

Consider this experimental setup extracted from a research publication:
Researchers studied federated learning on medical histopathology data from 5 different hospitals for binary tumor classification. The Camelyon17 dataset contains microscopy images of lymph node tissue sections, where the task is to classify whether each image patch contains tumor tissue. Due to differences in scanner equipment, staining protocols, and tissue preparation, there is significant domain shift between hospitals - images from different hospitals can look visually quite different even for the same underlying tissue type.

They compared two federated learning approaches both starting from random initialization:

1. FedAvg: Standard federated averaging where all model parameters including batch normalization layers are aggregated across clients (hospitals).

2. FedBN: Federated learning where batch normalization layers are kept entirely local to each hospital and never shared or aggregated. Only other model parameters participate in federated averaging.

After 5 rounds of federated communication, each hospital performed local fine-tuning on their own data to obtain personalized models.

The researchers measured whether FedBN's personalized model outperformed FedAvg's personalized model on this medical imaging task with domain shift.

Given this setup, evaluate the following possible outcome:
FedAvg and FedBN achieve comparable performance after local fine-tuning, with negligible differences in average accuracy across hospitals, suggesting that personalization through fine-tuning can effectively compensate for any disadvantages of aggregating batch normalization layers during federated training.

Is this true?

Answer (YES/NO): YES